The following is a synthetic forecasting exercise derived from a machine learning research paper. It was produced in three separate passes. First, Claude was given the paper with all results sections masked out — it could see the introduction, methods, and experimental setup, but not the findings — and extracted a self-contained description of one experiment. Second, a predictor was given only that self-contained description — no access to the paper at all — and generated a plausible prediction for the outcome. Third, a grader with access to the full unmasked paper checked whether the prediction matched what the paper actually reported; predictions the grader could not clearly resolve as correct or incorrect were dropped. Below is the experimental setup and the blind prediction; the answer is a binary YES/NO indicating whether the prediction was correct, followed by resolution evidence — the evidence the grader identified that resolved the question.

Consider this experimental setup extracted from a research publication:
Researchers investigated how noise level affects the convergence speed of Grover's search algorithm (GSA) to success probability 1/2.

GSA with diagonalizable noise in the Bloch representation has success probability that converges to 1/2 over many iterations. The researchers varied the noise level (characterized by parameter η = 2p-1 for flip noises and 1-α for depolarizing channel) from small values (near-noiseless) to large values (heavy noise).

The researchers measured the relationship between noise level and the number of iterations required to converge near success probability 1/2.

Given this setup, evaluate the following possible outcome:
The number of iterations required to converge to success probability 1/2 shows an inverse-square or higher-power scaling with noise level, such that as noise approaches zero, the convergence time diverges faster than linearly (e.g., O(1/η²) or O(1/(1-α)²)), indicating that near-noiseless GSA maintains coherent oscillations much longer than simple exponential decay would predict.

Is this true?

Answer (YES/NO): NO